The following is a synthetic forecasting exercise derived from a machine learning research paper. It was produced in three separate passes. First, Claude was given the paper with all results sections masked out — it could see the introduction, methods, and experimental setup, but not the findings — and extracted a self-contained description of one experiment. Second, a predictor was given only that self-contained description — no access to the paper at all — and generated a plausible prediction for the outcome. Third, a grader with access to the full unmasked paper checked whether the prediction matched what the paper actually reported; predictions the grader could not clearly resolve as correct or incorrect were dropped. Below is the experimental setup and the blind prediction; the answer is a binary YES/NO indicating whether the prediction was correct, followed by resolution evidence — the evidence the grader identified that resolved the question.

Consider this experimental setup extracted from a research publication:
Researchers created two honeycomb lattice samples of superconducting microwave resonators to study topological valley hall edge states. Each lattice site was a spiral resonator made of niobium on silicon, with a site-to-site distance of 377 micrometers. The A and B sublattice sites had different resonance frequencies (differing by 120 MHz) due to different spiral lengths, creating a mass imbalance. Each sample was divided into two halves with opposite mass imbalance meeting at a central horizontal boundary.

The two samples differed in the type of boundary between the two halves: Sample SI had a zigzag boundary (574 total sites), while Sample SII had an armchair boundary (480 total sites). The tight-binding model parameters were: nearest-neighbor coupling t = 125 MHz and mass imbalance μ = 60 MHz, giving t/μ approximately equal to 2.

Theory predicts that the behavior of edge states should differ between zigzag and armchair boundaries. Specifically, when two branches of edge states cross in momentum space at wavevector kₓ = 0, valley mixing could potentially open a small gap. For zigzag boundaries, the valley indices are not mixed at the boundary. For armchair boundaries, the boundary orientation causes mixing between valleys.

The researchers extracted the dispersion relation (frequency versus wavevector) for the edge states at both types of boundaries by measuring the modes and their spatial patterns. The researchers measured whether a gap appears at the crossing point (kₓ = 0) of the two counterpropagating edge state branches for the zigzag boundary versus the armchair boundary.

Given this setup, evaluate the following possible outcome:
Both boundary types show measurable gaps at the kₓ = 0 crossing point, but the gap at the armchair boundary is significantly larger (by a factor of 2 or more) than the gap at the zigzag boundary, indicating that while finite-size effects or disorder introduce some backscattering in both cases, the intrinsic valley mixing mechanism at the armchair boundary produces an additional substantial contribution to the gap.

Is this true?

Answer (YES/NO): NO